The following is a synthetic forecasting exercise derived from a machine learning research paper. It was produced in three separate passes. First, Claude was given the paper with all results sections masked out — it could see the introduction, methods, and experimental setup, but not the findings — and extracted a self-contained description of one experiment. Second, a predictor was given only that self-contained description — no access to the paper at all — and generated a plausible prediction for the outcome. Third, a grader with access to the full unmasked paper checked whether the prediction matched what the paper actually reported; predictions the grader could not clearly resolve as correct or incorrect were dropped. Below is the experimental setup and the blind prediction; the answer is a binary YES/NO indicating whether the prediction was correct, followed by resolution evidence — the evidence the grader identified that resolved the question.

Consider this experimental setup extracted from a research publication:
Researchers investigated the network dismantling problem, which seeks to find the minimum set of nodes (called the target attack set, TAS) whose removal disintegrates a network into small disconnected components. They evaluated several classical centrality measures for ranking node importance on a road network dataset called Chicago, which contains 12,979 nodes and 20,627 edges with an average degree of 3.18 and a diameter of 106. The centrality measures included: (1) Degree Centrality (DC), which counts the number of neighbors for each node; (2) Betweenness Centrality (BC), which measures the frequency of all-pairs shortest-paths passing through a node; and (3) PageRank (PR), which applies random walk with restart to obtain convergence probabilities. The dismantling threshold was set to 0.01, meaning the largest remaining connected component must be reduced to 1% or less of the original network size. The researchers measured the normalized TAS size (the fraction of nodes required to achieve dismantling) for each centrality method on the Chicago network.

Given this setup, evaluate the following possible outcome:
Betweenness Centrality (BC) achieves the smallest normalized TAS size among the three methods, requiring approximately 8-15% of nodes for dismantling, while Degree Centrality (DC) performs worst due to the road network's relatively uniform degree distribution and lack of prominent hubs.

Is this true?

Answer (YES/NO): NO